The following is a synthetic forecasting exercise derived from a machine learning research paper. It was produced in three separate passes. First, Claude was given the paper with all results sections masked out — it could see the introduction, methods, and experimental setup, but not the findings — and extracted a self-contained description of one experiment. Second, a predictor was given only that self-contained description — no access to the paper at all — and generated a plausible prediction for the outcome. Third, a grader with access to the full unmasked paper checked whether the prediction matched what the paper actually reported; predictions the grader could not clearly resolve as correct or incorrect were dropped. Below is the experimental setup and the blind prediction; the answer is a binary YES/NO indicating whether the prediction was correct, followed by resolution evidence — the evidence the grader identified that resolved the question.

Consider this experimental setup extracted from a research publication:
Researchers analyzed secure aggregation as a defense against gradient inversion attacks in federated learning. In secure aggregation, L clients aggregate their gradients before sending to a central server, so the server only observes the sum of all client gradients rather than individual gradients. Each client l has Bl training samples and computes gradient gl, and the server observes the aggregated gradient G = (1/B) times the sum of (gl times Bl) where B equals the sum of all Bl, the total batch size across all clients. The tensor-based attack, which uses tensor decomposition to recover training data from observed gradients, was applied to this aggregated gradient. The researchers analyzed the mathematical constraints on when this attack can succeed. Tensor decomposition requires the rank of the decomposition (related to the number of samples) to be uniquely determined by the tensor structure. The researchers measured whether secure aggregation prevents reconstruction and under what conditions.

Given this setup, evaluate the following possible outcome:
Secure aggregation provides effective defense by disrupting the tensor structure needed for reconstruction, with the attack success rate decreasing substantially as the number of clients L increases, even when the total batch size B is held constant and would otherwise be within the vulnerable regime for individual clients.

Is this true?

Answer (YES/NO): NO